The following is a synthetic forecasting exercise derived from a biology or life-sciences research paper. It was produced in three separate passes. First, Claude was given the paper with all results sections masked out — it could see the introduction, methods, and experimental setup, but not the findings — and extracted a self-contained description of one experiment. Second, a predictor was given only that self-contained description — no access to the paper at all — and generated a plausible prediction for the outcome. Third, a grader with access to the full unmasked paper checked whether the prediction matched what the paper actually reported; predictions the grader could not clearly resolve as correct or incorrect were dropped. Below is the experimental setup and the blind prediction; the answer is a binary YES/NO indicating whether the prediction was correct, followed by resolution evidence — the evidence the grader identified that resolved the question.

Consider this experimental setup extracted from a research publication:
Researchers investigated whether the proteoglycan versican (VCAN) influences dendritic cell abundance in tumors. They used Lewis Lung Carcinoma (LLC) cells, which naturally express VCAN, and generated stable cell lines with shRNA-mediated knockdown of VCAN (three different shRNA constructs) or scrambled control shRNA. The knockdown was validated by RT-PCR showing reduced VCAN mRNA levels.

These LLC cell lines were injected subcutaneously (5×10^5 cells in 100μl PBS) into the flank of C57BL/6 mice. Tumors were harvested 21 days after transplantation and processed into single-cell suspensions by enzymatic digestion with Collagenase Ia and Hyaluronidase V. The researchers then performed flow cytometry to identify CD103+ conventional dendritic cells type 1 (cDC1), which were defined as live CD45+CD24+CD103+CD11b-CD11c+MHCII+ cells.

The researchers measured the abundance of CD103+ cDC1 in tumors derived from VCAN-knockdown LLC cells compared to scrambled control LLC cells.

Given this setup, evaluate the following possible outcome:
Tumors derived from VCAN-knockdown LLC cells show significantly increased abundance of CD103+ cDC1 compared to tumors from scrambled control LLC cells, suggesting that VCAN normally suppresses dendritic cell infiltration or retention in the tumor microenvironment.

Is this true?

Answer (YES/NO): NO